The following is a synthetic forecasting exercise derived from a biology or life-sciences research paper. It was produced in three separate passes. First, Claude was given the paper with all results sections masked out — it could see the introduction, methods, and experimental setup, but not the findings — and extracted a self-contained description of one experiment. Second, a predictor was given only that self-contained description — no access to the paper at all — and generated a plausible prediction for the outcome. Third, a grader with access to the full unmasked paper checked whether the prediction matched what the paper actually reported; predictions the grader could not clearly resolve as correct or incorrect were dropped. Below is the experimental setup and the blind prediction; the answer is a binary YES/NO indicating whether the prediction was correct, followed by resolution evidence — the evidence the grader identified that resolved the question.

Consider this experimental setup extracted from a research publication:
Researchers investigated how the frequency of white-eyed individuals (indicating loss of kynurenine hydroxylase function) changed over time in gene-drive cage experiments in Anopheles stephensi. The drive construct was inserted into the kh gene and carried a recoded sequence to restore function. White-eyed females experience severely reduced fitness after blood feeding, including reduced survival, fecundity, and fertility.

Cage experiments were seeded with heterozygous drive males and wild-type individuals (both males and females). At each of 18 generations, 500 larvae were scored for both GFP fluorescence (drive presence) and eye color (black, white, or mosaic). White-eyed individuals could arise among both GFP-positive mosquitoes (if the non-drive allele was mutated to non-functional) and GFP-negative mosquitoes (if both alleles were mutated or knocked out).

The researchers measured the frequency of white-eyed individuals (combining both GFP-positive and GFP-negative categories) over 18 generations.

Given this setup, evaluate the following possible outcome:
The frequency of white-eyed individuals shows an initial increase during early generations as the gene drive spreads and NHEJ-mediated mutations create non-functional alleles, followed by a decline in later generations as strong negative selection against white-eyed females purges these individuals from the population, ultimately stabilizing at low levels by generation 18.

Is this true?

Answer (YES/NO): YES